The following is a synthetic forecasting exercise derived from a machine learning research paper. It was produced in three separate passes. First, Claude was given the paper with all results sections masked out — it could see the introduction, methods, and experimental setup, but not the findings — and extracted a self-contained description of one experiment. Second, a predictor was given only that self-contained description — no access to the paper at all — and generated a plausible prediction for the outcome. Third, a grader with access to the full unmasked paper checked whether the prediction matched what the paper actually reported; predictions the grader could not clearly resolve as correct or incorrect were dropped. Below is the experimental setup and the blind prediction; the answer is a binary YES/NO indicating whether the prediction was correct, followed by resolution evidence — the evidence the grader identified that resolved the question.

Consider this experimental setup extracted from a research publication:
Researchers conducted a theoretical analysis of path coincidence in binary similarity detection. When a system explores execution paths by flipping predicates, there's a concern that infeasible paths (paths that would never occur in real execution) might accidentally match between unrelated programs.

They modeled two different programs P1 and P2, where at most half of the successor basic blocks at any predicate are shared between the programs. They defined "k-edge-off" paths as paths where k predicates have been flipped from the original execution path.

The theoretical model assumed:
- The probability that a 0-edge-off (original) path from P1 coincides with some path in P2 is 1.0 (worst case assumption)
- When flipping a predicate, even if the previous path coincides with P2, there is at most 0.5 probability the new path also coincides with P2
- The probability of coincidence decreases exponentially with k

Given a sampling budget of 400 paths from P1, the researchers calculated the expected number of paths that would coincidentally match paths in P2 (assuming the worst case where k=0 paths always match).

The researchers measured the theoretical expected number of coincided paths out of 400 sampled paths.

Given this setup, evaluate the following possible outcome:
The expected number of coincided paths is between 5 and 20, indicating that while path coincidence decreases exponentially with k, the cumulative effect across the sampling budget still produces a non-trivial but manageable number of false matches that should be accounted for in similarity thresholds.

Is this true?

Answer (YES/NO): NO